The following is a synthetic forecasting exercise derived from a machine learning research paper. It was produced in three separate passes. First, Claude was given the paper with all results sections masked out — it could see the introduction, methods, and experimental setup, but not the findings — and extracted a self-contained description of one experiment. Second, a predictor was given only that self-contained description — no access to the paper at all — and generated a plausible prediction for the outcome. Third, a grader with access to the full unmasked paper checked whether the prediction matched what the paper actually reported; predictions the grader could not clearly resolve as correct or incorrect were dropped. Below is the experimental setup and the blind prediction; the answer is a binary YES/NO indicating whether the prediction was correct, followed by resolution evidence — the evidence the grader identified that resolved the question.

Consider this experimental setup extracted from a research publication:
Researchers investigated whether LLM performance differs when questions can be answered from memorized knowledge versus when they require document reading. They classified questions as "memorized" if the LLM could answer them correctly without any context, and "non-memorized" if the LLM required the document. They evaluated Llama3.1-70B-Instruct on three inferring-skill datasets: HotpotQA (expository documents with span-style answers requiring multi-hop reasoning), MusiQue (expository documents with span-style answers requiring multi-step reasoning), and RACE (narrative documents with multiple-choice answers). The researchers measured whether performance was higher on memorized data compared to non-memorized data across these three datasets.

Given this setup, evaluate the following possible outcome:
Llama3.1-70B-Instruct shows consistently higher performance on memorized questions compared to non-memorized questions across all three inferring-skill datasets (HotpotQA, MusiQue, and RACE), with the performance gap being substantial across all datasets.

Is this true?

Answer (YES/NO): NO